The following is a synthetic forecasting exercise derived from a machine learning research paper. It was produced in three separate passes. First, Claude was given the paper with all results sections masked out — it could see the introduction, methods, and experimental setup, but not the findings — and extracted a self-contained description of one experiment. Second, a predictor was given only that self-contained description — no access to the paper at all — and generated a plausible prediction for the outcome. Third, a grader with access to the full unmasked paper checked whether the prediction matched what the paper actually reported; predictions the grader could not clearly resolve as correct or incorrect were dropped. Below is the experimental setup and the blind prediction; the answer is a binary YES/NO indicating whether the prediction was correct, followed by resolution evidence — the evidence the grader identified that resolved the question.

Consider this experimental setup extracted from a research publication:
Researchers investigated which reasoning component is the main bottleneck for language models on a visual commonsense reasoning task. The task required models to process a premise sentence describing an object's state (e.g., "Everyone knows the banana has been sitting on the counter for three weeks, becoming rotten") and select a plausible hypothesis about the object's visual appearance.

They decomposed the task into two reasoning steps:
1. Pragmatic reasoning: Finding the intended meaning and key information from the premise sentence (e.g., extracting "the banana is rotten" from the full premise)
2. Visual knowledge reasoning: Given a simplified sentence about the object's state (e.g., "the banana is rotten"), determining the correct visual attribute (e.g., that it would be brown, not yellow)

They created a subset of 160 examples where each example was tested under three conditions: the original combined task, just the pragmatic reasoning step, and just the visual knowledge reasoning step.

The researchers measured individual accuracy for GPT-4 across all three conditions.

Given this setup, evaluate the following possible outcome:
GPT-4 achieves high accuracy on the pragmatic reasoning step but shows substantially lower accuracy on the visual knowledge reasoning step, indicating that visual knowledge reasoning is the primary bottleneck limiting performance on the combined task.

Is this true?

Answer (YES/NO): YES